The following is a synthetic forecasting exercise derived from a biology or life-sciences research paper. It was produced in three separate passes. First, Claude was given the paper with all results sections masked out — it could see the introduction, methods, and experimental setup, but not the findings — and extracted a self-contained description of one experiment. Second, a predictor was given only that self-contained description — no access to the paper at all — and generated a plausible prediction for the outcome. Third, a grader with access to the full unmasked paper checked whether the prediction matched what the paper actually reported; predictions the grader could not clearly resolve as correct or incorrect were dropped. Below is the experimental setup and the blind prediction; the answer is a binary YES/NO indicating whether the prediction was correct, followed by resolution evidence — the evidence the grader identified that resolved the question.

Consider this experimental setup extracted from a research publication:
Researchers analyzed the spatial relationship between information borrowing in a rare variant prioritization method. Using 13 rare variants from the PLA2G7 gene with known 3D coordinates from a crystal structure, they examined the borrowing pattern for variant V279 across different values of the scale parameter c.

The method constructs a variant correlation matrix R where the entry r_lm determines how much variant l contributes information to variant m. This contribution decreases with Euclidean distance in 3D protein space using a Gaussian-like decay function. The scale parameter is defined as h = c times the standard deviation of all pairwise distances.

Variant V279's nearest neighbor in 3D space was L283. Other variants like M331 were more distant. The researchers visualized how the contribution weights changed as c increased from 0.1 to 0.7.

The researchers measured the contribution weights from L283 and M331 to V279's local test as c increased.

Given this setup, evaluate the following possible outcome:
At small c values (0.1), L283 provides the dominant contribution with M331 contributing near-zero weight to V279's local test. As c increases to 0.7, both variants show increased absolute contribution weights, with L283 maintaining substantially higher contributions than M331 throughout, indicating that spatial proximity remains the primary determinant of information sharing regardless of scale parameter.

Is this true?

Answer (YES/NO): NO